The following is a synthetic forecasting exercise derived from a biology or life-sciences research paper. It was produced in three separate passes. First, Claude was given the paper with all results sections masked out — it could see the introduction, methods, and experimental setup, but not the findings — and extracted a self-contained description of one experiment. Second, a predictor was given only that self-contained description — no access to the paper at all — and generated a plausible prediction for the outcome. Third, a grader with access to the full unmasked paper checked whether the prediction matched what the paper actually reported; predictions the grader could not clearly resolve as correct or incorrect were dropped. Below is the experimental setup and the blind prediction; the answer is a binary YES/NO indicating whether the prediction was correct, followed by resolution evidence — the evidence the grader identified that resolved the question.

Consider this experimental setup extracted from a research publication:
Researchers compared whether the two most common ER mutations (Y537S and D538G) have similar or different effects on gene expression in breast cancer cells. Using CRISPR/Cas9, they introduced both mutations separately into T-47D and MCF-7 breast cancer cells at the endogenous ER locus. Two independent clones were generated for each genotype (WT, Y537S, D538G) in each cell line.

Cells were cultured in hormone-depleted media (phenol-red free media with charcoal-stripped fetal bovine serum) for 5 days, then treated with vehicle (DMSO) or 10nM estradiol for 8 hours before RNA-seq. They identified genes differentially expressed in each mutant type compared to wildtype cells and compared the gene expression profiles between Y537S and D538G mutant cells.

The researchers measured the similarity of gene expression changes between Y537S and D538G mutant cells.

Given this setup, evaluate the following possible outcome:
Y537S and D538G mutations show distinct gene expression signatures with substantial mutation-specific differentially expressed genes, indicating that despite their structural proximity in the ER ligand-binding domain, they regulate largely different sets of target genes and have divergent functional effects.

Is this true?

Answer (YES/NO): YES